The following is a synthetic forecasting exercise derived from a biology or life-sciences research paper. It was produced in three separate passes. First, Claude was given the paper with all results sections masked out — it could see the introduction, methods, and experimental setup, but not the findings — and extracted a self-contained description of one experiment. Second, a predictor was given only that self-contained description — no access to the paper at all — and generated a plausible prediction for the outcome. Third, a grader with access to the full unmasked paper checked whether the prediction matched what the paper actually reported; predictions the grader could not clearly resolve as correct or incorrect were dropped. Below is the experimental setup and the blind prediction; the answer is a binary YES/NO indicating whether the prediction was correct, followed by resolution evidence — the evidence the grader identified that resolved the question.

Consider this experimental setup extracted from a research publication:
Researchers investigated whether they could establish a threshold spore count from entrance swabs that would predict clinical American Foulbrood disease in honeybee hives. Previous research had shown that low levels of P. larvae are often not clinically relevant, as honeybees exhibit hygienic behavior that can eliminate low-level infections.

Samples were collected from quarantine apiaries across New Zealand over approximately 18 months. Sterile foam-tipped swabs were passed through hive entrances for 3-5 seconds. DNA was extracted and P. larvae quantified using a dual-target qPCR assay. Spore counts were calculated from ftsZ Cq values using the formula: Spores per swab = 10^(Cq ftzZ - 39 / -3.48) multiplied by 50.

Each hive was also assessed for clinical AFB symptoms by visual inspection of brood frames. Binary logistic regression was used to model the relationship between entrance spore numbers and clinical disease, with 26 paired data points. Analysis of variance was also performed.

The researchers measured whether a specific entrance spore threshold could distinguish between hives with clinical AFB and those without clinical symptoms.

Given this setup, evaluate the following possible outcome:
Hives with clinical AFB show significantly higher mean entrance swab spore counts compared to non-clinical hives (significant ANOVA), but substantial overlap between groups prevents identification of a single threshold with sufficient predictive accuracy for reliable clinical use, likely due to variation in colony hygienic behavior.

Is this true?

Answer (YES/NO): NO